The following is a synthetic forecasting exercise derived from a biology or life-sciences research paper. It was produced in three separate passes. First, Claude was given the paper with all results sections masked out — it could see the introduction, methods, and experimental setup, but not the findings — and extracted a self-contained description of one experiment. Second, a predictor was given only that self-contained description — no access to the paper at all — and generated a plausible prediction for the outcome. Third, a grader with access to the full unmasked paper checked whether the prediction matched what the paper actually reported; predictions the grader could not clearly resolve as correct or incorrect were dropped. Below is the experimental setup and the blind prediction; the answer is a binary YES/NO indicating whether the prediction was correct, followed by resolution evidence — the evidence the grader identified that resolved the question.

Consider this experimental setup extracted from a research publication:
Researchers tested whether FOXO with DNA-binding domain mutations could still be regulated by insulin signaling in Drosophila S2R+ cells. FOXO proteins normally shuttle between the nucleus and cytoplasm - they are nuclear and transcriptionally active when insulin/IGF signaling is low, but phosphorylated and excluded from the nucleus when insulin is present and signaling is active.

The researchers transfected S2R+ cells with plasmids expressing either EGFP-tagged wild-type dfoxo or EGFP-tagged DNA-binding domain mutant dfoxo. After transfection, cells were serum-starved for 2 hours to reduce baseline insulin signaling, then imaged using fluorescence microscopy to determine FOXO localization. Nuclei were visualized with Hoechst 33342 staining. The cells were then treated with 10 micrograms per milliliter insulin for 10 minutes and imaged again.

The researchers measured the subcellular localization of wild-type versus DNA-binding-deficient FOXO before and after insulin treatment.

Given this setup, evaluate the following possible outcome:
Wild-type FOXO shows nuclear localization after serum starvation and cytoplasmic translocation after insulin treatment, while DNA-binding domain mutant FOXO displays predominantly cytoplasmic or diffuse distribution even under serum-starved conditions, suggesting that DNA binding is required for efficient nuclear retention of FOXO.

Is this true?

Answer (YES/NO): NO